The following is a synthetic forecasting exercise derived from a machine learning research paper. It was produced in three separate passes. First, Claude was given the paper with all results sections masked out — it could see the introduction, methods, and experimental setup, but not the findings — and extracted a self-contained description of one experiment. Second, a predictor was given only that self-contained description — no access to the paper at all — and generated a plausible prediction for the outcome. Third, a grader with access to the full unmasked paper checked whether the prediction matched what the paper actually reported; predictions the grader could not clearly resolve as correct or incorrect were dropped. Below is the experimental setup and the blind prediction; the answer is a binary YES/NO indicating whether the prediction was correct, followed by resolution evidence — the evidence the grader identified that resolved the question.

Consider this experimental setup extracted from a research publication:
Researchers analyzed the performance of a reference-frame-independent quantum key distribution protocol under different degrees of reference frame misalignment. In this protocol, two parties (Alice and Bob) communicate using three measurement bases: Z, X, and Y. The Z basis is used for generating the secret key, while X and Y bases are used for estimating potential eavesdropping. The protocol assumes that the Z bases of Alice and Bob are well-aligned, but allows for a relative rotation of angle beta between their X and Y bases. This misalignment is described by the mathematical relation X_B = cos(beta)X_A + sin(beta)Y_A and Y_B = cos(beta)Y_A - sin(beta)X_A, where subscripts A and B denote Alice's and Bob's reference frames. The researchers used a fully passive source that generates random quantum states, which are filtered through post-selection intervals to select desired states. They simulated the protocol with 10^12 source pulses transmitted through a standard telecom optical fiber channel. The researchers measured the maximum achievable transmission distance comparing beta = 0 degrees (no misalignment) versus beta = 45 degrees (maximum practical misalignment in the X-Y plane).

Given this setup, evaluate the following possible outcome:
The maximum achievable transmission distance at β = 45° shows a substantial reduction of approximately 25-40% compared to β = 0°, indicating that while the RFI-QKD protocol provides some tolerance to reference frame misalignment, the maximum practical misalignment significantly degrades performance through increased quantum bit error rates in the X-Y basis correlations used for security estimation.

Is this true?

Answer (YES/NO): NO